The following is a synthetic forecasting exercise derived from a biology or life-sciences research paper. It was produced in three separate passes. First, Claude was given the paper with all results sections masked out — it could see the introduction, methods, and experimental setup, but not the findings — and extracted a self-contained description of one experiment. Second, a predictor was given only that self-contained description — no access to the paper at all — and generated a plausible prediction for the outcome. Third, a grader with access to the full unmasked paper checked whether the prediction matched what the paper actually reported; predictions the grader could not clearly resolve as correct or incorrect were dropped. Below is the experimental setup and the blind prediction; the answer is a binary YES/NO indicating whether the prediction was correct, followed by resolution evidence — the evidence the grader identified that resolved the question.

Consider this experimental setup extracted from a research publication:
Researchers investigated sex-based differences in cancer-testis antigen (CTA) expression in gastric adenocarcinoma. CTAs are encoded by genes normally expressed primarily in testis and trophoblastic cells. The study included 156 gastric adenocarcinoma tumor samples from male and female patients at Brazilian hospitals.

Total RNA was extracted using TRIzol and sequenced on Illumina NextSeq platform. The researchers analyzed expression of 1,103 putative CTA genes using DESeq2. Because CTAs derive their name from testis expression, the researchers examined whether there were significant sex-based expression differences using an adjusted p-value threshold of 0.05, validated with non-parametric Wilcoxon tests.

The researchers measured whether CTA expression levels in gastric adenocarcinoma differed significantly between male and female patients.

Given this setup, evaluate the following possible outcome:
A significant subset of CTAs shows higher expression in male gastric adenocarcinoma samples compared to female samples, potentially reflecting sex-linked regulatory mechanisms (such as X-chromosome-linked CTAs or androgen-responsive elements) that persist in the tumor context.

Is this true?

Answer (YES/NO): NO